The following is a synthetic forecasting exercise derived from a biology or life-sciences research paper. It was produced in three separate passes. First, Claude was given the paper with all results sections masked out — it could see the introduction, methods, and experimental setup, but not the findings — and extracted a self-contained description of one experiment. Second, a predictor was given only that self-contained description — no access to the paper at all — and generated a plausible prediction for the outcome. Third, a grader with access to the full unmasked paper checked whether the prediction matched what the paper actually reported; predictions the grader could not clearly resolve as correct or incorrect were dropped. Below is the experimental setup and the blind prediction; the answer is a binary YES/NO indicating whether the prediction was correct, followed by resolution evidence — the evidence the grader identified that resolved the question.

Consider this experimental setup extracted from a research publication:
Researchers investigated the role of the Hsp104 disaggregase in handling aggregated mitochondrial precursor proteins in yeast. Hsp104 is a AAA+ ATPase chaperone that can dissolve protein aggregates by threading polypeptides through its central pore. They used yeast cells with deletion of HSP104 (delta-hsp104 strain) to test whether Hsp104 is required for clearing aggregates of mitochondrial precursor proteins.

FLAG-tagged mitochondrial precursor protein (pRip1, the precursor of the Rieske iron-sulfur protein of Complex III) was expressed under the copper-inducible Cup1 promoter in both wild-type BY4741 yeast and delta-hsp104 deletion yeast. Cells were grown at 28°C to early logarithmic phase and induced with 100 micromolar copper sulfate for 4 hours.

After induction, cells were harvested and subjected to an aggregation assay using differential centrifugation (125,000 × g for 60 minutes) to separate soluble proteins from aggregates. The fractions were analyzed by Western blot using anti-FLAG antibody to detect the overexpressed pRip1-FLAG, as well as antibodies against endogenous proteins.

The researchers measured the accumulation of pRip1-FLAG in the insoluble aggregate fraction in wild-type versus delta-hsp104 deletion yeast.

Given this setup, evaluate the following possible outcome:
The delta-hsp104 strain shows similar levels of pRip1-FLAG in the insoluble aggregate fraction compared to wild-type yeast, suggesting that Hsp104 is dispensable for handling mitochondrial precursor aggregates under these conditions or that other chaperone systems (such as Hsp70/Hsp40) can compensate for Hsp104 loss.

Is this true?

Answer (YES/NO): NO